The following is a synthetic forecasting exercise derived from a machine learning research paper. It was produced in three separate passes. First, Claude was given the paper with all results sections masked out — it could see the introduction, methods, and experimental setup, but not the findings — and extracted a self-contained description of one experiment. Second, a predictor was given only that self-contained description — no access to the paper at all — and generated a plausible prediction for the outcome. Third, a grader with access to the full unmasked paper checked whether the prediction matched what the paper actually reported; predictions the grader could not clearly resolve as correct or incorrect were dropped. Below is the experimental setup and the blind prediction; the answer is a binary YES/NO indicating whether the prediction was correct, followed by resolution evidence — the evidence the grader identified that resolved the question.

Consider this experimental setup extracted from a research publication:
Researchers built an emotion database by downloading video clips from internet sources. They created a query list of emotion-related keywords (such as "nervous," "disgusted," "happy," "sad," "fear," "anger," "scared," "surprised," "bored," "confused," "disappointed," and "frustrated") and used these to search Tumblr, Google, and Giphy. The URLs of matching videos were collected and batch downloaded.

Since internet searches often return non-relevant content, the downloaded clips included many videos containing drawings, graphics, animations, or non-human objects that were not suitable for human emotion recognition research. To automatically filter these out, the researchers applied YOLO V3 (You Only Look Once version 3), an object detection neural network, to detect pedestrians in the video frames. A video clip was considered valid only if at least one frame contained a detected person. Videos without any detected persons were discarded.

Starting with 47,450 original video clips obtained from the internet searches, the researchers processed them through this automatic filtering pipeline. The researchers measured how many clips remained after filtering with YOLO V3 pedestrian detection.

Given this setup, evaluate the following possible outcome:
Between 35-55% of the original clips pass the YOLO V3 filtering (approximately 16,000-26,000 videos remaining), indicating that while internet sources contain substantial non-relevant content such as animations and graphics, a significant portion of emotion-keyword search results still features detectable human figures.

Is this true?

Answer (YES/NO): NO